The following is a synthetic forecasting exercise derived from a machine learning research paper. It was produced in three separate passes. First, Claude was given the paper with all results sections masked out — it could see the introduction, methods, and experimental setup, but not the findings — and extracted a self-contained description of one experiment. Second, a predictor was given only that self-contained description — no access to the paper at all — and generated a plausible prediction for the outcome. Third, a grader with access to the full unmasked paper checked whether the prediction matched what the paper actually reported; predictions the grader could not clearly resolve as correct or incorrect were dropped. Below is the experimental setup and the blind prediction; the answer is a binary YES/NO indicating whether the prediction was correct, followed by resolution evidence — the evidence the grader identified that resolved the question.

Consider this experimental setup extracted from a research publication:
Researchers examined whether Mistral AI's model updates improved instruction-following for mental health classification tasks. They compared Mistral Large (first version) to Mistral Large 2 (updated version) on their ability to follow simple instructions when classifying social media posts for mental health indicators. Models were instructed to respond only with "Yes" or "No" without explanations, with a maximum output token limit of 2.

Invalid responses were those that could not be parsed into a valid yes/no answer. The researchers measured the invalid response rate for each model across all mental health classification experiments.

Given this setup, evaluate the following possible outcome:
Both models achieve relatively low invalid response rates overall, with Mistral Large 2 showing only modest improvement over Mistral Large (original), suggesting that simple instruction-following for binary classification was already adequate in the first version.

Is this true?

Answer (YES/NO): NO